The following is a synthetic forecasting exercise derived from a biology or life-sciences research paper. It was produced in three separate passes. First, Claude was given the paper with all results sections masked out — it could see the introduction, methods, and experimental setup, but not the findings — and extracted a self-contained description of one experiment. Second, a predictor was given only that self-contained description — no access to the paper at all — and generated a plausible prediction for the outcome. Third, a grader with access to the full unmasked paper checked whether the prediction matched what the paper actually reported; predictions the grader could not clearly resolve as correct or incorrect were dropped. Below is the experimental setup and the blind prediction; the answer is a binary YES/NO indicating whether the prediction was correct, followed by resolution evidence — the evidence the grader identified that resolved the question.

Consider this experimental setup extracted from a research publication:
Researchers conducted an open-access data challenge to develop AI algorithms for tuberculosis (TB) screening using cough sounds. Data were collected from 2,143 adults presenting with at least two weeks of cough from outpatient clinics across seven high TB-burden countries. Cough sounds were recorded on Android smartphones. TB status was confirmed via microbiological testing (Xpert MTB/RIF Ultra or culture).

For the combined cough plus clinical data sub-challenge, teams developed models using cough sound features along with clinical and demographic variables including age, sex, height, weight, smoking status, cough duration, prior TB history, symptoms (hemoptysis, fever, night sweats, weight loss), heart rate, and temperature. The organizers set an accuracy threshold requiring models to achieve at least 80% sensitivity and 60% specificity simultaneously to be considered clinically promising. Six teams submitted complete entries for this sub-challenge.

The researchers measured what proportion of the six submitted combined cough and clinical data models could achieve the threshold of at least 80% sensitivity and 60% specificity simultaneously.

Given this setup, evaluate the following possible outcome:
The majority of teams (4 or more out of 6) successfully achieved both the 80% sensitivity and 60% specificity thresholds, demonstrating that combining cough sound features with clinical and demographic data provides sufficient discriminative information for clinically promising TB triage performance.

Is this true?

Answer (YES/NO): YES